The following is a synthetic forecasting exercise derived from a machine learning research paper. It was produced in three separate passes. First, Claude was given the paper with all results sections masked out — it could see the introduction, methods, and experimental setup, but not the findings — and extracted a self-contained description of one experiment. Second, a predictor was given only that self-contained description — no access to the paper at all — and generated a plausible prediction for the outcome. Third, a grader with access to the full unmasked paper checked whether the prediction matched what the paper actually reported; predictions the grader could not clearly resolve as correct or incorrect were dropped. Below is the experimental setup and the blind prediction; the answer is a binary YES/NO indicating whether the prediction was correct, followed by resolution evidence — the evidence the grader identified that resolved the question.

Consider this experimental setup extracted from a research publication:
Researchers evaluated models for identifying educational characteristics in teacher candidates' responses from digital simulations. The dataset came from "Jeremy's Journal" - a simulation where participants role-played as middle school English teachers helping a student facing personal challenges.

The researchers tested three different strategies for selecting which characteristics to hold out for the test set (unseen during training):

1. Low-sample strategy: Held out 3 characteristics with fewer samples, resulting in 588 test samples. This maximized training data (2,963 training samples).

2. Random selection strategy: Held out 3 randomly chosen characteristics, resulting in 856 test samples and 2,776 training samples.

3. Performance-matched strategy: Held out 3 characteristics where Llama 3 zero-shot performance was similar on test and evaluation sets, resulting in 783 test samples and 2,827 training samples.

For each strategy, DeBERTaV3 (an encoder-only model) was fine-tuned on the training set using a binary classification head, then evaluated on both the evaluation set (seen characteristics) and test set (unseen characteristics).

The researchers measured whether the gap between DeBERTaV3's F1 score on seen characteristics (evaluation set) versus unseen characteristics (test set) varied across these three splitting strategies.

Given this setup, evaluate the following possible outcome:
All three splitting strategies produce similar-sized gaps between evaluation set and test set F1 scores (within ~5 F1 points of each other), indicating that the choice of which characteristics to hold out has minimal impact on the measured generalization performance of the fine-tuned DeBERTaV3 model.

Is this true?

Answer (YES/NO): NO